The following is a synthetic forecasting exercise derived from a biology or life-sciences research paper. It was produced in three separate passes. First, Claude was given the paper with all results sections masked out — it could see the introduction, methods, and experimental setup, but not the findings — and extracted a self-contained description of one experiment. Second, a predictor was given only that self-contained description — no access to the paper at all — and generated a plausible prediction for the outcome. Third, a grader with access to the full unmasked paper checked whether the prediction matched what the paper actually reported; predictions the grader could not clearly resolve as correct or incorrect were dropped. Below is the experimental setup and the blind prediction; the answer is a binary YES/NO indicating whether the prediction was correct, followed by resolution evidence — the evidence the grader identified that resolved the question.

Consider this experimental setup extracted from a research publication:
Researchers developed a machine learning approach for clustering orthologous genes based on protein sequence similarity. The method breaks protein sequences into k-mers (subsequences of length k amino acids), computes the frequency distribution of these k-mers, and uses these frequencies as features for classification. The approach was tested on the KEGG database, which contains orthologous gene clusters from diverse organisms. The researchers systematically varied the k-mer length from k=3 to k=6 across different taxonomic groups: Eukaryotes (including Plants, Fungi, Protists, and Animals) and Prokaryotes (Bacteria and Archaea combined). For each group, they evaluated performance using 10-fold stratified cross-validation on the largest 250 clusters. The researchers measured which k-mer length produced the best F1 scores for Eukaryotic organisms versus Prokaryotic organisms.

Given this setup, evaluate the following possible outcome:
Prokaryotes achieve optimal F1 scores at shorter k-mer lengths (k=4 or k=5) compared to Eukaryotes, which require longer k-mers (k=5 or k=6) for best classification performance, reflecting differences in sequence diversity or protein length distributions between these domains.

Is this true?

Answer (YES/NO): NO